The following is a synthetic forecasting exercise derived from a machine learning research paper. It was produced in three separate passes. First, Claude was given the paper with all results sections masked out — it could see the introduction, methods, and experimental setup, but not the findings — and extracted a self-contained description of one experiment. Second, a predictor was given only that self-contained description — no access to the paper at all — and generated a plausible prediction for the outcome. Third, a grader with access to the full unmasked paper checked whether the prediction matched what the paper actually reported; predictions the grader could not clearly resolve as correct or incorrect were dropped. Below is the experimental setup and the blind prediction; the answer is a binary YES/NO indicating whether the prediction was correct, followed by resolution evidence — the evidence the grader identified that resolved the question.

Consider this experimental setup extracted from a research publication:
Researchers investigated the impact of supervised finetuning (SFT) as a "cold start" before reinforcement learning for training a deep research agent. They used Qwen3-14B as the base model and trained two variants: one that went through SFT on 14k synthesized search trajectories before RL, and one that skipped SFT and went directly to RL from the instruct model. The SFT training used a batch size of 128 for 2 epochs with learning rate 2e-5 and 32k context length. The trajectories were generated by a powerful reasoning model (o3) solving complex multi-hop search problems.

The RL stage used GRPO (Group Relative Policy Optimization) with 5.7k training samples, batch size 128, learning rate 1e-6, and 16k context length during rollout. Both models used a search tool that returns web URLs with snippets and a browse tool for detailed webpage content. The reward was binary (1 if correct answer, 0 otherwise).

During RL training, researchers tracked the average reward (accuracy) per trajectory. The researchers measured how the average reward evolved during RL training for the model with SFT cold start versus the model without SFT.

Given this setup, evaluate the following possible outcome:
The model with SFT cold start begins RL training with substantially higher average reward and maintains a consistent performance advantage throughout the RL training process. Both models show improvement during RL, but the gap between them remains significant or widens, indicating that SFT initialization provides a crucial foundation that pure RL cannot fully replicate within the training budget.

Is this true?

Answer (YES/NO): YES